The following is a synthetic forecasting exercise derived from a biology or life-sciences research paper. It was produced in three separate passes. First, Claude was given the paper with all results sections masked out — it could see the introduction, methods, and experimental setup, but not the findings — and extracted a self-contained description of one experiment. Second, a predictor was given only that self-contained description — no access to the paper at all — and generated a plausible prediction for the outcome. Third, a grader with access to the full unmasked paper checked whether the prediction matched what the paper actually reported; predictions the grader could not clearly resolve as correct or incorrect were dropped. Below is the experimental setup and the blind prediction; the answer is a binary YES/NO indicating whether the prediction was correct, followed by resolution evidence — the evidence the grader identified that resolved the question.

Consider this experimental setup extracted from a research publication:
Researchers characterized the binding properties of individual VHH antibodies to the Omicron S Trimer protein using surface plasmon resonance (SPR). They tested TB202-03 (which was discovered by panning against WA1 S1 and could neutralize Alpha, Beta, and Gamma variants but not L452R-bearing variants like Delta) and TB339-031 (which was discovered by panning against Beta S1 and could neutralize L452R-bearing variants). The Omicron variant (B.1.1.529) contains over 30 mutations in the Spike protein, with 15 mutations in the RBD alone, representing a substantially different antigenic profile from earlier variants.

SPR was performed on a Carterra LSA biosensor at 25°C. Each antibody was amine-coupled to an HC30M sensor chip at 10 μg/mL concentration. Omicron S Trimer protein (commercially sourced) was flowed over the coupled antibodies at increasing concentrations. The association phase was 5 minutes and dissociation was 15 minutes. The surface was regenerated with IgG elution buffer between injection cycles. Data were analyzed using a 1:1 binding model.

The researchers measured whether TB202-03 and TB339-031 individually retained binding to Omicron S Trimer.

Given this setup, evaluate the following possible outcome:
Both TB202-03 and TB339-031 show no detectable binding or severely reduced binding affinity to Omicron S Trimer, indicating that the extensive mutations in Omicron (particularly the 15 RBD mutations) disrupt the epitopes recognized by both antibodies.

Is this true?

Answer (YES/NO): NO